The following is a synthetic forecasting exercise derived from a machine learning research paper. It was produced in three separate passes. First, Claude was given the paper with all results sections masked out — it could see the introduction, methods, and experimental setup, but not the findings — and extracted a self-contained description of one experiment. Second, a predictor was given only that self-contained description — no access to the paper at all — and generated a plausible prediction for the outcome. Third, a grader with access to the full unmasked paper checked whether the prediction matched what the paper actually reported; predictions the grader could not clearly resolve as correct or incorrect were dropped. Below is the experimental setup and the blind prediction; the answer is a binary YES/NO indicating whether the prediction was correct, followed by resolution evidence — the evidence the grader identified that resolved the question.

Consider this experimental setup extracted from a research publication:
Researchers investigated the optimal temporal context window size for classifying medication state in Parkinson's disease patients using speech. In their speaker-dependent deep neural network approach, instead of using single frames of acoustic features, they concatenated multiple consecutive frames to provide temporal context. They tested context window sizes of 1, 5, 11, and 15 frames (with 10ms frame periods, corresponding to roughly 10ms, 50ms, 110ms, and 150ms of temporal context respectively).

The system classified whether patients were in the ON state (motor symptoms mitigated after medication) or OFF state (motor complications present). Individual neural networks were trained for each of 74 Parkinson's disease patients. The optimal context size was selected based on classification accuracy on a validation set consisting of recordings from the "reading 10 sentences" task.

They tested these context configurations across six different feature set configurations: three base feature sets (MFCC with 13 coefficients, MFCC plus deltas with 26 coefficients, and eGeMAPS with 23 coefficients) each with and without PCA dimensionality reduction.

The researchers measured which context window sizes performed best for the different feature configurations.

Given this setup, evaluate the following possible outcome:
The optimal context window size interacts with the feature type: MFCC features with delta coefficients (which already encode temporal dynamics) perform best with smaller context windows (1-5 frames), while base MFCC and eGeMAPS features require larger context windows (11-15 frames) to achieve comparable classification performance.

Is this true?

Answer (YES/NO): NO